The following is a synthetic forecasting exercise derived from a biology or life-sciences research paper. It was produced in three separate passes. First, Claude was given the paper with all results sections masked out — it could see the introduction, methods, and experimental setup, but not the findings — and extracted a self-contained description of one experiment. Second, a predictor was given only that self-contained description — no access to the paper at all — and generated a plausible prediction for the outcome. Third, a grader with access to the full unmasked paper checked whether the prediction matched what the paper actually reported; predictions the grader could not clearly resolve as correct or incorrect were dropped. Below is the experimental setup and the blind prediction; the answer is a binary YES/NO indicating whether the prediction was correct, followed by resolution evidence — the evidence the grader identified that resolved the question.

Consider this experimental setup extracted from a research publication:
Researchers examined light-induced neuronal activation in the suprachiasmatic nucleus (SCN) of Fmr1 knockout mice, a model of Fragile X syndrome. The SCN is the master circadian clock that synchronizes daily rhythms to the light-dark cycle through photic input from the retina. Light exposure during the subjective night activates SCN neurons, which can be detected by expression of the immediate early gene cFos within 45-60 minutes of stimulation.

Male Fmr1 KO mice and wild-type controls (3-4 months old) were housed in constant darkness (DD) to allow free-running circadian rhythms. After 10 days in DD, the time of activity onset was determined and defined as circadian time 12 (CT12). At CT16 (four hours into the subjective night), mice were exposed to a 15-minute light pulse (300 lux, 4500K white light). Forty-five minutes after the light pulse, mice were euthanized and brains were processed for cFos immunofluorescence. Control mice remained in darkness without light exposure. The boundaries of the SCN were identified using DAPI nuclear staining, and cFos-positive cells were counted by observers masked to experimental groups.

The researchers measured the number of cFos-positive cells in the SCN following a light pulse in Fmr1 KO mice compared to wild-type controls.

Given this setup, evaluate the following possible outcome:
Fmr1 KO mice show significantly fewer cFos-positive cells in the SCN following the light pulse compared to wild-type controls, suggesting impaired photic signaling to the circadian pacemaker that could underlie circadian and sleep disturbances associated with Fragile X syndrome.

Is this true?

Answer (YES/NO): YES